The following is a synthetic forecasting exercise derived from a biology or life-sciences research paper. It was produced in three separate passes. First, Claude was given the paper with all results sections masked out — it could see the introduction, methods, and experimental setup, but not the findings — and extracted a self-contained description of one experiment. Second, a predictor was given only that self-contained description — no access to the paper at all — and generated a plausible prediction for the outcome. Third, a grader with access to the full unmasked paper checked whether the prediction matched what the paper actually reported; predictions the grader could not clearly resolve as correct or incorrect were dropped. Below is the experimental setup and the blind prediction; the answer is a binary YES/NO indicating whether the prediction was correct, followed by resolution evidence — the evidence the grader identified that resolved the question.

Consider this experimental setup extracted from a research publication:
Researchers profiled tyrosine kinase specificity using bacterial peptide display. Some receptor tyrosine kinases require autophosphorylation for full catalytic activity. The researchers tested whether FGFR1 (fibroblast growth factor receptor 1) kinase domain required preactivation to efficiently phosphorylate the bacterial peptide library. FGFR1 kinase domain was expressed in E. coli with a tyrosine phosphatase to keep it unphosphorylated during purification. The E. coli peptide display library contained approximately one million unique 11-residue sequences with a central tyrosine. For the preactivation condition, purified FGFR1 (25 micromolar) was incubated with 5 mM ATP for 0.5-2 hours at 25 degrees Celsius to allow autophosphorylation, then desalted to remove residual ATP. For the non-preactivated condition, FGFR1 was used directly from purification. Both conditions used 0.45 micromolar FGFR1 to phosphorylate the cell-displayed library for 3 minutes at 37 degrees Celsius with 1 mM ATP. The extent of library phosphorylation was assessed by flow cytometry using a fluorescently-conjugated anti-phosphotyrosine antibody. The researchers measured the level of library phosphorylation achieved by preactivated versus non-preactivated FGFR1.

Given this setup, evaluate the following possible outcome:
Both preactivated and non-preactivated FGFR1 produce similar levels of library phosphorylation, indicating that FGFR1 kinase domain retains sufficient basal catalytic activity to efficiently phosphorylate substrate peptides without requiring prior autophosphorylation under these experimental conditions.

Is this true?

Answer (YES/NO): NO